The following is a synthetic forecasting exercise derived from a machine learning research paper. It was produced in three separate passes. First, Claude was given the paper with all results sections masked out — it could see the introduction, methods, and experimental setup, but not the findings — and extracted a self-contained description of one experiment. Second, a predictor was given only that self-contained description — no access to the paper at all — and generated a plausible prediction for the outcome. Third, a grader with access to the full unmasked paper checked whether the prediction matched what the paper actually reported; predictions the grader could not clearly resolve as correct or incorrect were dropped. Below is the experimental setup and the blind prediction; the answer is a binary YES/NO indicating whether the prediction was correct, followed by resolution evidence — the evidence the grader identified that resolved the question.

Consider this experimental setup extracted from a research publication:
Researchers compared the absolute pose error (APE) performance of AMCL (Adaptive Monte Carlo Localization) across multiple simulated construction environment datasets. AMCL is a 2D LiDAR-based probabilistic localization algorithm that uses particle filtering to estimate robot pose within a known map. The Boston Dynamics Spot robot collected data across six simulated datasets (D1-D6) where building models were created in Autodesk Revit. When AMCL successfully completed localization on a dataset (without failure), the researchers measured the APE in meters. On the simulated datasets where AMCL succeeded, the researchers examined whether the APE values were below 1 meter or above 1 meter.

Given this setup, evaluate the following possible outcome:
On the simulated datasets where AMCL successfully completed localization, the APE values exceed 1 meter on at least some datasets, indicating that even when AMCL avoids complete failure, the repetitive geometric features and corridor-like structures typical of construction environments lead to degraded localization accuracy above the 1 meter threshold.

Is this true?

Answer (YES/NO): YES